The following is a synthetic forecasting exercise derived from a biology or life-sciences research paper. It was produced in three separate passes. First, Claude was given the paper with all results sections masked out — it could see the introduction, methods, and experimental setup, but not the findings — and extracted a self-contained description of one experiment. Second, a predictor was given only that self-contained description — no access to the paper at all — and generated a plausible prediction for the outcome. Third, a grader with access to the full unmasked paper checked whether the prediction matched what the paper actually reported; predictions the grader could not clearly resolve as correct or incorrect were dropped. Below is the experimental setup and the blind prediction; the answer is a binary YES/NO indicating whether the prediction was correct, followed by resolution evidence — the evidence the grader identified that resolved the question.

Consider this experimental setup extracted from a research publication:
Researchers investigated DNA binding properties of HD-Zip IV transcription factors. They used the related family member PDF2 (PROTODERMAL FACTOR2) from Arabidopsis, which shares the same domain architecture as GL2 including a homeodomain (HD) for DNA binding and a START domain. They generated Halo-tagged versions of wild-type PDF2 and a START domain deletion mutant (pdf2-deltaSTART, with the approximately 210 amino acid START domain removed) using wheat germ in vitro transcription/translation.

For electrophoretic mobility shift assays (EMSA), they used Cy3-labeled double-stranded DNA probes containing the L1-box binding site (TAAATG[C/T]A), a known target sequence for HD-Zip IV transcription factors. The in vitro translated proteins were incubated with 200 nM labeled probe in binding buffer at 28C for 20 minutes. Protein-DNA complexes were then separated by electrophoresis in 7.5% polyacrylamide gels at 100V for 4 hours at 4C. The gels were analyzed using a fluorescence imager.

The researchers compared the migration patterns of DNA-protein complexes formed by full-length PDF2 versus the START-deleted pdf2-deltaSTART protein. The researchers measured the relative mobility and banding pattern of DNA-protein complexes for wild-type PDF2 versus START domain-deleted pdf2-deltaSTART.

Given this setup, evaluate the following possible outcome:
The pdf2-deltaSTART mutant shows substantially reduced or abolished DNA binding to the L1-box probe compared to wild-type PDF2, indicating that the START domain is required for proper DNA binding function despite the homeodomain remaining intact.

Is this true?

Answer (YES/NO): NO